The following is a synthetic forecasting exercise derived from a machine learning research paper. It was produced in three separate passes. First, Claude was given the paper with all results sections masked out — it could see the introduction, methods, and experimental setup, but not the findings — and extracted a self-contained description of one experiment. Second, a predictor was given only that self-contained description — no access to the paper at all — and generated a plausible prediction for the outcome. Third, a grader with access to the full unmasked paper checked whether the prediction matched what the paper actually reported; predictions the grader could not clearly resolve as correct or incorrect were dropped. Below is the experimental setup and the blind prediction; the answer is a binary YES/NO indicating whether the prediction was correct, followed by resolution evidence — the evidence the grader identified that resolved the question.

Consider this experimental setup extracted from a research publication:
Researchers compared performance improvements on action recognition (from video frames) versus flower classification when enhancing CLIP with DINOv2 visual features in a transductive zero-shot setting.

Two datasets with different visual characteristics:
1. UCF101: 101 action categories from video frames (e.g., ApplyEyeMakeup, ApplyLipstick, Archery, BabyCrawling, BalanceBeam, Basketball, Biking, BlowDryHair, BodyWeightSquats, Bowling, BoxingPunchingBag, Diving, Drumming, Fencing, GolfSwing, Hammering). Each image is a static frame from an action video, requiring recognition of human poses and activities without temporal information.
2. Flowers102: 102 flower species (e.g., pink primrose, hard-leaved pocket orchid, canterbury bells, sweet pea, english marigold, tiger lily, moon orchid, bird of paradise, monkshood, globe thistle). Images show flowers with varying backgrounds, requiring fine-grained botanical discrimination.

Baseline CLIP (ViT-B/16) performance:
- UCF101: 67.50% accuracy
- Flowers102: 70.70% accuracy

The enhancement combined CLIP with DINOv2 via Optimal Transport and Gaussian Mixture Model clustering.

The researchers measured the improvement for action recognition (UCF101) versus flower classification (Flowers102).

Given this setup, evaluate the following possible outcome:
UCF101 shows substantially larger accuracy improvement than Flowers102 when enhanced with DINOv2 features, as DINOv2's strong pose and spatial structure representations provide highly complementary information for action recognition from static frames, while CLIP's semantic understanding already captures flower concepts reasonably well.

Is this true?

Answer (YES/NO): NO